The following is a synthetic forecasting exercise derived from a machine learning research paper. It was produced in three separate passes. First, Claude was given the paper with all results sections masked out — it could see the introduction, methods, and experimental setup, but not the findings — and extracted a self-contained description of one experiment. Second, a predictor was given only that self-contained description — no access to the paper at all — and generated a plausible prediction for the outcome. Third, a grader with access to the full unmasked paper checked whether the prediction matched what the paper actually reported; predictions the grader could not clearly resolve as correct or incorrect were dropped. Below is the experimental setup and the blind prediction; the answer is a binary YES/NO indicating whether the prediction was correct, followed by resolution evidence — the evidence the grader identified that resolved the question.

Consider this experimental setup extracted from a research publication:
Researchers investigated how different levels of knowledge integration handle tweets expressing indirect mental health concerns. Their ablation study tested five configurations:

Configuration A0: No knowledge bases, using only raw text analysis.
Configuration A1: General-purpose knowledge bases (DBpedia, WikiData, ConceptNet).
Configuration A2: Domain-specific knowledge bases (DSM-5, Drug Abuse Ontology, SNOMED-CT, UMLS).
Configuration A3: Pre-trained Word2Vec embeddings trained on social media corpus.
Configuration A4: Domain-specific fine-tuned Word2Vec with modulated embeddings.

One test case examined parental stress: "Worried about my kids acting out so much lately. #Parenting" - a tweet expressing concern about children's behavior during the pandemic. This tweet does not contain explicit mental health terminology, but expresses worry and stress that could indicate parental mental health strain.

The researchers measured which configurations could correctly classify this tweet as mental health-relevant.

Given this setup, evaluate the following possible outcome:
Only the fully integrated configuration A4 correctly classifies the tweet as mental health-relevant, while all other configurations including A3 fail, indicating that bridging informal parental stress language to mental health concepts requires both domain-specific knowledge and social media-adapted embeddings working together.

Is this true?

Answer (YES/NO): YES